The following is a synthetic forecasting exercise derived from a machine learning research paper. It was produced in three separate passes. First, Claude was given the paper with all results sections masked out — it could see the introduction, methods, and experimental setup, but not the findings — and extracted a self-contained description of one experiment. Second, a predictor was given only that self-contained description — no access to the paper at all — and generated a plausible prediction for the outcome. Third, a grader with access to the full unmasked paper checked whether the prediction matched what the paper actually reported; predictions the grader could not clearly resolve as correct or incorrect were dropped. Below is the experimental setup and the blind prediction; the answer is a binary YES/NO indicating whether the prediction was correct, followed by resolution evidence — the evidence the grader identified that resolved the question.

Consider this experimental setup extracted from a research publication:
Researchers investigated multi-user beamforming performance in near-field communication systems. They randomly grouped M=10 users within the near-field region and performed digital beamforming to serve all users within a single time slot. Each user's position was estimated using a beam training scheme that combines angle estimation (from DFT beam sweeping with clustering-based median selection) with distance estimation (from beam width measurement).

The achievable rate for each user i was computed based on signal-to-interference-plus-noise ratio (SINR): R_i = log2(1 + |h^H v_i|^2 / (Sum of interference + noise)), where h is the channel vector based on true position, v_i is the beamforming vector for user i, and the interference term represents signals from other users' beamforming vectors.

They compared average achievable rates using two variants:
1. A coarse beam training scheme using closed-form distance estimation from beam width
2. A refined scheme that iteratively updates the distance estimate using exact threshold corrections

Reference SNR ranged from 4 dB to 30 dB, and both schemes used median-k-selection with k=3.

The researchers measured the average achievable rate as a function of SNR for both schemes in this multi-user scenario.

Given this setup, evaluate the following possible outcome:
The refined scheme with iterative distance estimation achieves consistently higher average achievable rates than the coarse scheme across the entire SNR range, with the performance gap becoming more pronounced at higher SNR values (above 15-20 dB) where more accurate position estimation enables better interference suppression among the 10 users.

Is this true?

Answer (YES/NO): NO